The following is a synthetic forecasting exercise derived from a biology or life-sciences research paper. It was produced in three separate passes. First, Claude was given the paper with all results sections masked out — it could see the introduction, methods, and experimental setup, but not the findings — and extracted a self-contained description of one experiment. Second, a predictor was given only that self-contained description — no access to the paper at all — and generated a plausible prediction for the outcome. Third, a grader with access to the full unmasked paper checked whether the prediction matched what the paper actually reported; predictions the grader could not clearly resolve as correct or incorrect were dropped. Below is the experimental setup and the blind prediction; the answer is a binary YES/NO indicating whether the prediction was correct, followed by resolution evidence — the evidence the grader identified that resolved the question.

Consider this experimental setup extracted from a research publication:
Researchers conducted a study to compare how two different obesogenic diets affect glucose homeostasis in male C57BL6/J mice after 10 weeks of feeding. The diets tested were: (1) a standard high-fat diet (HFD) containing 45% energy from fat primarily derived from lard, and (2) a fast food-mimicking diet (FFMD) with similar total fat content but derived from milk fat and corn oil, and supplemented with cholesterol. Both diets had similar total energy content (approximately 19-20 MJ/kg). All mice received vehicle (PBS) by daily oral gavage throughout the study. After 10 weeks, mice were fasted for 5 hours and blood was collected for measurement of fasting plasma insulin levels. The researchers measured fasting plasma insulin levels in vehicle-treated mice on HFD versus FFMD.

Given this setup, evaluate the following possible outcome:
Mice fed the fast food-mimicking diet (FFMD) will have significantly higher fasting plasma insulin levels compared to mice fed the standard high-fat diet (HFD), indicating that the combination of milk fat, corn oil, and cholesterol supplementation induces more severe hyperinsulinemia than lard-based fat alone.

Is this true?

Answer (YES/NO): YES